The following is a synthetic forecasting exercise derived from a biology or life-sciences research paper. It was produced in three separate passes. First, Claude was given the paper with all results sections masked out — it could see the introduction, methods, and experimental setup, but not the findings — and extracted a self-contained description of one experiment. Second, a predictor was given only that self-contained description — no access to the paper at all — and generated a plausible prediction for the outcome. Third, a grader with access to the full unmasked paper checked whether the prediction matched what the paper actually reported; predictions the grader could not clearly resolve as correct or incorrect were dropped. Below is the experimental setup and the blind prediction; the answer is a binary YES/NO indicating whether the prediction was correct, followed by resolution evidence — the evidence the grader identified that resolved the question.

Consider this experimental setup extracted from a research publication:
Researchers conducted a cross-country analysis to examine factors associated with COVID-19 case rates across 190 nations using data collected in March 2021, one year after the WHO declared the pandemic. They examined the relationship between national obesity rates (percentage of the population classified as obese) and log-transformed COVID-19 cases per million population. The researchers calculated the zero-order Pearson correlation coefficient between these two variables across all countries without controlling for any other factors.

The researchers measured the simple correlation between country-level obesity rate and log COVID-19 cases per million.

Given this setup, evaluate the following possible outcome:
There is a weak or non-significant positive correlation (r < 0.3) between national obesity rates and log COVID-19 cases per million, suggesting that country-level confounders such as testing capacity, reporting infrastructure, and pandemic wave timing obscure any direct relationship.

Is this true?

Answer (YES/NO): NO